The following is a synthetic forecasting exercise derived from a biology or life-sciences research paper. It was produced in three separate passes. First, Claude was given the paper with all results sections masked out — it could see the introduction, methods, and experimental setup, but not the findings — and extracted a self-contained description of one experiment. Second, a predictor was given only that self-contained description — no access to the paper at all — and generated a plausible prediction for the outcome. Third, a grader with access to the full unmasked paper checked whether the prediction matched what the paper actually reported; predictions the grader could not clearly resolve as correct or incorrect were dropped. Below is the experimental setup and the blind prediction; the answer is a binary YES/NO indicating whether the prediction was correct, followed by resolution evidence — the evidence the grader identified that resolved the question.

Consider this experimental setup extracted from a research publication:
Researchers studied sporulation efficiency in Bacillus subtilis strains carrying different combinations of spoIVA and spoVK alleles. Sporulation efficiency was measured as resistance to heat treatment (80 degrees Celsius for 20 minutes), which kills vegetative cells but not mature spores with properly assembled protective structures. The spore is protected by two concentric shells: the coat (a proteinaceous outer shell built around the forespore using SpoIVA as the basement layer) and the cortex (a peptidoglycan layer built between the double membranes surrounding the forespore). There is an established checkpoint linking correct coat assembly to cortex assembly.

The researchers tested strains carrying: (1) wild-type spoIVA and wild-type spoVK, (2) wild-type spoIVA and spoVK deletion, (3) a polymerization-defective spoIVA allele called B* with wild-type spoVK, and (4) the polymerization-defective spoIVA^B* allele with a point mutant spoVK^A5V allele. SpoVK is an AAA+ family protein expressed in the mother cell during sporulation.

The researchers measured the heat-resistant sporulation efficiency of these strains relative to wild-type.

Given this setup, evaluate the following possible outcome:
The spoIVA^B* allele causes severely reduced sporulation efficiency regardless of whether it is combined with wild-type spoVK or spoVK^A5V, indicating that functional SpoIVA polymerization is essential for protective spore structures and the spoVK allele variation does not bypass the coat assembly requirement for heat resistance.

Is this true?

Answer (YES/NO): NO